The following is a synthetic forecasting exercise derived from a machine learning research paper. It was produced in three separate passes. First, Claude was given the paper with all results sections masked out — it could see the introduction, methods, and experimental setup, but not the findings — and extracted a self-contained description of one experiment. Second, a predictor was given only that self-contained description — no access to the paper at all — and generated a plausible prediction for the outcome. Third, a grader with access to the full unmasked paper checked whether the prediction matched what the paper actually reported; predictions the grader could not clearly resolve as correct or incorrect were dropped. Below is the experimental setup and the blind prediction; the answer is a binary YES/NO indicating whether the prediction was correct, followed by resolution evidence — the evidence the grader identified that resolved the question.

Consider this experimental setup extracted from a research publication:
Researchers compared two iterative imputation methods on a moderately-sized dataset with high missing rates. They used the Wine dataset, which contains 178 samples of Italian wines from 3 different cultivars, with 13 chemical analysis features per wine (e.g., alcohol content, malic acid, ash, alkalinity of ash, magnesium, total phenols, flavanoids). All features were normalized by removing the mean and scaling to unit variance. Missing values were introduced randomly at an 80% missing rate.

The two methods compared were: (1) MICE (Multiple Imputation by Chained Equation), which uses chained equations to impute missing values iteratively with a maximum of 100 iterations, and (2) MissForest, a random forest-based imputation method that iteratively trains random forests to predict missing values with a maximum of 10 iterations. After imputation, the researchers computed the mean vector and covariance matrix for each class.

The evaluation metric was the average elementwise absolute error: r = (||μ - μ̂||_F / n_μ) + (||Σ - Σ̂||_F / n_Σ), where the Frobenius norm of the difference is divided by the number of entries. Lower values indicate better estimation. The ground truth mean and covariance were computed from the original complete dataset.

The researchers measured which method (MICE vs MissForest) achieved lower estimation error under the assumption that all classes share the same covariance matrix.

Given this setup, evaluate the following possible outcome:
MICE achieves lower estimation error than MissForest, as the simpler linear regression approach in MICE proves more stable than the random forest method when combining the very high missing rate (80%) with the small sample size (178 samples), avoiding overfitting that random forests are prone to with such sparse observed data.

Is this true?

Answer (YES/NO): NO